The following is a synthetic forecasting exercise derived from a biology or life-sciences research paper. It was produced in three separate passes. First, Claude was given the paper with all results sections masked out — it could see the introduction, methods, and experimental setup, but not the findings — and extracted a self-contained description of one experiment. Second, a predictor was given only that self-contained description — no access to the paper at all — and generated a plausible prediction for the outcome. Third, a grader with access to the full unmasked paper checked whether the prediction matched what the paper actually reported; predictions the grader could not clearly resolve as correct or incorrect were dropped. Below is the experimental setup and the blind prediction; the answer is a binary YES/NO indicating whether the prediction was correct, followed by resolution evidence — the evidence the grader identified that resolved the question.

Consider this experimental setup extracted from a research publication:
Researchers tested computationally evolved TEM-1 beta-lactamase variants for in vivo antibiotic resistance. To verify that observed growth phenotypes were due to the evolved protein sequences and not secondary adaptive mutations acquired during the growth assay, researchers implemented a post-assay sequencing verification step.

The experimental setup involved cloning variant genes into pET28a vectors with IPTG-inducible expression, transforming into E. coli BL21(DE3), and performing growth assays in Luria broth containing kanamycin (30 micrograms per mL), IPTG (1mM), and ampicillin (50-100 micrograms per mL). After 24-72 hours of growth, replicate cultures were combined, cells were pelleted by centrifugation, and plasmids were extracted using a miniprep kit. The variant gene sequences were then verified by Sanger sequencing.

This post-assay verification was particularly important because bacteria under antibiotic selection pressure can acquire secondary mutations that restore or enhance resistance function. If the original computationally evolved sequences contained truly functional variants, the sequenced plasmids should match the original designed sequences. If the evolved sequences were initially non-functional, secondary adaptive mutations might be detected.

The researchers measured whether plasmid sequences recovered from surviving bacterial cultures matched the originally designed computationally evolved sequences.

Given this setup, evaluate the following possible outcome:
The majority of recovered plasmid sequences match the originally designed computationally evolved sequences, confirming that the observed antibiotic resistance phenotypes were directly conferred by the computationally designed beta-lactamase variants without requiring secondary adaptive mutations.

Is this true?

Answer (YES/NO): YES